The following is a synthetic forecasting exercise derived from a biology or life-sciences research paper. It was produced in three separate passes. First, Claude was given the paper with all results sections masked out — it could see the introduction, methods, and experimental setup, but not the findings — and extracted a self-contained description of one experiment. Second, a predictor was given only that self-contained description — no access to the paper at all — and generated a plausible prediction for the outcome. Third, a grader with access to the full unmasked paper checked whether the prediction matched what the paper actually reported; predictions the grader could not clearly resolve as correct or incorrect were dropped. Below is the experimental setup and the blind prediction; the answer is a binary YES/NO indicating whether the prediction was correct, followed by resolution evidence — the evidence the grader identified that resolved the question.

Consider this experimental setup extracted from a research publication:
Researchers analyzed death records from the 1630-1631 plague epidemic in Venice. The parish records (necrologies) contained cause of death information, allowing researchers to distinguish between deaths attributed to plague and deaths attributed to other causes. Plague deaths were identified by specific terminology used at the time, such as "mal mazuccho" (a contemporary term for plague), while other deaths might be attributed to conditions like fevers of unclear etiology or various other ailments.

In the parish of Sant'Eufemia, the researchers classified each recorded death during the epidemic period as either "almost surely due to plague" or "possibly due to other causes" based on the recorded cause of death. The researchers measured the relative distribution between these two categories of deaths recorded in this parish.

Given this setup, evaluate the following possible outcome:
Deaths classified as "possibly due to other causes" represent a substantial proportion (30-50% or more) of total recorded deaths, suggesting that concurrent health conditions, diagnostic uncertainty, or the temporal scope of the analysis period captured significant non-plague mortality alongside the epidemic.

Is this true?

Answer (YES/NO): YES